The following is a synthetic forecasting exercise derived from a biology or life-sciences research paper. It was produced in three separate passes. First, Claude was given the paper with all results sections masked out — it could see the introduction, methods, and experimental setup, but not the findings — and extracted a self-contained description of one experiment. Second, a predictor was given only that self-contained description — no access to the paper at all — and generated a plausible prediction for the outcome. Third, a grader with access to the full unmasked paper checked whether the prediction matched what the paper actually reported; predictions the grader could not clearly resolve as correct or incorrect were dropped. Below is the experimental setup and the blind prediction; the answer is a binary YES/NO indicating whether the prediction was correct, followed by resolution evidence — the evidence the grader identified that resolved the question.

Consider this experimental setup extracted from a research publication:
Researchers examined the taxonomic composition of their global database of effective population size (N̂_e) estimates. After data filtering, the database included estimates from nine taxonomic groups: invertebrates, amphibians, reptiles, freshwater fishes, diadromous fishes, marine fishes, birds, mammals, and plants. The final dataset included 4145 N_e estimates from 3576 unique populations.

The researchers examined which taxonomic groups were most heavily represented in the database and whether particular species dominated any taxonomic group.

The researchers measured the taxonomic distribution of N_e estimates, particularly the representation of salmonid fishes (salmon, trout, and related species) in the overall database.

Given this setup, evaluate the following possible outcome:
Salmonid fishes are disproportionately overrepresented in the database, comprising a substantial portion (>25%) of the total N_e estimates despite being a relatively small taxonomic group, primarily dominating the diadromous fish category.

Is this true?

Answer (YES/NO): YES